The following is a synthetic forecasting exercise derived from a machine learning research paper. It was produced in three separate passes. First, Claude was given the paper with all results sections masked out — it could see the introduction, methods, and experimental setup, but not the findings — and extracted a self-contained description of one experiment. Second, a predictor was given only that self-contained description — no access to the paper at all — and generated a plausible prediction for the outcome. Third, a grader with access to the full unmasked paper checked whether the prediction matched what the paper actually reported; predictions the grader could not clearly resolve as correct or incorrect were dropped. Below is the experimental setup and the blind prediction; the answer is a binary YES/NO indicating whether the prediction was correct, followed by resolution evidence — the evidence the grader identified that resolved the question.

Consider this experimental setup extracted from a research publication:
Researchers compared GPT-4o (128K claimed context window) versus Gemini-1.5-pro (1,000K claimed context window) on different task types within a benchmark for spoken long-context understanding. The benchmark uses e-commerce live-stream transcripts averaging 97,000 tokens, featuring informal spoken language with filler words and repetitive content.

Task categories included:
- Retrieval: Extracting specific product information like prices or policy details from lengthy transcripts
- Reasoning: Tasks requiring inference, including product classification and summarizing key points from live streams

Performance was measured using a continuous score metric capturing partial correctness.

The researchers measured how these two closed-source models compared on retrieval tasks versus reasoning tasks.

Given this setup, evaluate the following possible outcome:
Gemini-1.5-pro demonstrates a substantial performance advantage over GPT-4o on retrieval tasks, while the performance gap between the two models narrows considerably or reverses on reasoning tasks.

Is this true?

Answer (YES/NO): YES